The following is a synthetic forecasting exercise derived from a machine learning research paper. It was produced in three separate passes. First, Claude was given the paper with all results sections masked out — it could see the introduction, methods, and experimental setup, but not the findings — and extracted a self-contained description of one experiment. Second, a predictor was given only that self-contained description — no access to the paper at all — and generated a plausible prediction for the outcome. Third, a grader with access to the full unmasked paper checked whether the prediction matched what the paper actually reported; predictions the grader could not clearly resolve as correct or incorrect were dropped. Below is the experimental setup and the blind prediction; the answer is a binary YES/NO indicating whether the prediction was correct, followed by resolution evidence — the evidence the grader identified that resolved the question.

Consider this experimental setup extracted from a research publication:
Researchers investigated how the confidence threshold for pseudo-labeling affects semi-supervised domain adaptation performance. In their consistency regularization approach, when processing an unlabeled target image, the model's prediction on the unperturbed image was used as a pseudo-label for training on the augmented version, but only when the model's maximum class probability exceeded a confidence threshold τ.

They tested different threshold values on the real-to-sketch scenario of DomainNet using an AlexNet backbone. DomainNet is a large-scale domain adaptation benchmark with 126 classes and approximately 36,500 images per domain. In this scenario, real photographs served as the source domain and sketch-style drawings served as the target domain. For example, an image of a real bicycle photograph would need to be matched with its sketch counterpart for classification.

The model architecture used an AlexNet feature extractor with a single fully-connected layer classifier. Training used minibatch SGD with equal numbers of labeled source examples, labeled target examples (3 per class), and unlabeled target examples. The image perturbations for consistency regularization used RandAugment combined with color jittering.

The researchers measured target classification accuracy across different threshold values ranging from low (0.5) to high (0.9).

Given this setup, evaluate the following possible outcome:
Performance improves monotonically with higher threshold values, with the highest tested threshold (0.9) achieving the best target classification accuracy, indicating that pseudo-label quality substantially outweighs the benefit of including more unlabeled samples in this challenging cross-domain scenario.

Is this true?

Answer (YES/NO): YES